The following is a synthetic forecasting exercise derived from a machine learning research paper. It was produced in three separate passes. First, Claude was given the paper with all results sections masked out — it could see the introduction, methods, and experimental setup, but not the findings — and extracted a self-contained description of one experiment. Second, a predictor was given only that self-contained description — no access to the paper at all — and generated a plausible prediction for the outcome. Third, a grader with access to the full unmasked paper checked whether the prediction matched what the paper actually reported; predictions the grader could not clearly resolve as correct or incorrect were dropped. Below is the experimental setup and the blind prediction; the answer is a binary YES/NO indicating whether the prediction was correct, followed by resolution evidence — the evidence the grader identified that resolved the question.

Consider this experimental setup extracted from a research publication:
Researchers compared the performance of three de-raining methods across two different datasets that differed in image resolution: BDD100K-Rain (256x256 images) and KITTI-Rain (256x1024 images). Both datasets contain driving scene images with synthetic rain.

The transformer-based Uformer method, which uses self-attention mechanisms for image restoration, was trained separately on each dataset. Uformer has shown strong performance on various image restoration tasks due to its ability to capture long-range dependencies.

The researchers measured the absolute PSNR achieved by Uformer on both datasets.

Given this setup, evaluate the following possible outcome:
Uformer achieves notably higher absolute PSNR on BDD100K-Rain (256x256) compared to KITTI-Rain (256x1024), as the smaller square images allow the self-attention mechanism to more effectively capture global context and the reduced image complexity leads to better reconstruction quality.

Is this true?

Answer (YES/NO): YES